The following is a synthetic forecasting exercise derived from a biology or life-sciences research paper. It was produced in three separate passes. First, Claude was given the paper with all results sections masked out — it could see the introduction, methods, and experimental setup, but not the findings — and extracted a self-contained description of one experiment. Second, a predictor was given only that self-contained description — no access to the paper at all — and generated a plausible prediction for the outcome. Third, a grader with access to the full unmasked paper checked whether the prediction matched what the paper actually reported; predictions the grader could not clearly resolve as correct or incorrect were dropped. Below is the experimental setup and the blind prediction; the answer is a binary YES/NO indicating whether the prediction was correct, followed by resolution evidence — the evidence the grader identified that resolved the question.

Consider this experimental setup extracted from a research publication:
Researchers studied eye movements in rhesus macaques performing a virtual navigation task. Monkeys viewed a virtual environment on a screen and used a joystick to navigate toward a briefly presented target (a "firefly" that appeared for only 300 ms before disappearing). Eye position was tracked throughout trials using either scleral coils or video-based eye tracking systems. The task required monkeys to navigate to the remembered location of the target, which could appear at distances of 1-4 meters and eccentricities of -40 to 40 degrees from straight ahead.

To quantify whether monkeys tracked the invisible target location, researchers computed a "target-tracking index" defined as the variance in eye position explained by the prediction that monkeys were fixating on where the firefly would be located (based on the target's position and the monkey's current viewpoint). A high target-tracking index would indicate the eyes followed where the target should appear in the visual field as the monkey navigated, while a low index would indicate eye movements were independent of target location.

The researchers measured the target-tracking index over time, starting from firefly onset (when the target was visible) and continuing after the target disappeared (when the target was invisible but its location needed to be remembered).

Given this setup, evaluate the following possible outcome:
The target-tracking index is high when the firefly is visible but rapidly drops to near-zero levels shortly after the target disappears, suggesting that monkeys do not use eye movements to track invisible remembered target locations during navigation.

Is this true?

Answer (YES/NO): NO